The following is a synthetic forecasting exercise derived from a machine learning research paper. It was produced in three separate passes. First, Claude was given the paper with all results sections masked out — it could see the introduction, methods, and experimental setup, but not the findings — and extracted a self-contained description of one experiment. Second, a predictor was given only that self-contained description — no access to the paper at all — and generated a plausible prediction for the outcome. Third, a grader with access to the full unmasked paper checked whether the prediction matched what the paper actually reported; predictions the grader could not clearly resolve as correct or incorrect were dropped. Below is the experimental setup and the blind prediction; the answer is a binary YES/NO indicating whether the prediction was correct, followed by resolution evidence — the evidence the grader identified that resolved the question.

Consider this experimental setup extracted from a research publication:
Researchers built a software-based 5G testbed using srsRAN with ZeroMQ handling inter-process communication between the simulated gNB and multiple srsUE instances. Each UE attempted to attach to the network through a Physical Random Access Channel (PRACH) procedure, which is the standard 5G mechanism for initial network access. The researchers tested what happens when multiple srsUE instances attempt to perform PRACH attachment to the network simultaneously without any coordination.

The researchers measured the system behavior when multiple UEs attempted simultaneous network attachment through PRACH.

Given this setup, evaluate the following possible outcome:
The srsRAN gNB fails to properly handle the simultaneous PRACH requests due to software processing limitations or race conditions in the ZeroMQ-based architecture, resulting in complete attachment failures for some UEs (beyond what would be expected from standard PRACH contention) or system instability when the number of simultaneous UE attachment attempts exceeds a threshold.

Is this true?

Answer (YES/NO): YES